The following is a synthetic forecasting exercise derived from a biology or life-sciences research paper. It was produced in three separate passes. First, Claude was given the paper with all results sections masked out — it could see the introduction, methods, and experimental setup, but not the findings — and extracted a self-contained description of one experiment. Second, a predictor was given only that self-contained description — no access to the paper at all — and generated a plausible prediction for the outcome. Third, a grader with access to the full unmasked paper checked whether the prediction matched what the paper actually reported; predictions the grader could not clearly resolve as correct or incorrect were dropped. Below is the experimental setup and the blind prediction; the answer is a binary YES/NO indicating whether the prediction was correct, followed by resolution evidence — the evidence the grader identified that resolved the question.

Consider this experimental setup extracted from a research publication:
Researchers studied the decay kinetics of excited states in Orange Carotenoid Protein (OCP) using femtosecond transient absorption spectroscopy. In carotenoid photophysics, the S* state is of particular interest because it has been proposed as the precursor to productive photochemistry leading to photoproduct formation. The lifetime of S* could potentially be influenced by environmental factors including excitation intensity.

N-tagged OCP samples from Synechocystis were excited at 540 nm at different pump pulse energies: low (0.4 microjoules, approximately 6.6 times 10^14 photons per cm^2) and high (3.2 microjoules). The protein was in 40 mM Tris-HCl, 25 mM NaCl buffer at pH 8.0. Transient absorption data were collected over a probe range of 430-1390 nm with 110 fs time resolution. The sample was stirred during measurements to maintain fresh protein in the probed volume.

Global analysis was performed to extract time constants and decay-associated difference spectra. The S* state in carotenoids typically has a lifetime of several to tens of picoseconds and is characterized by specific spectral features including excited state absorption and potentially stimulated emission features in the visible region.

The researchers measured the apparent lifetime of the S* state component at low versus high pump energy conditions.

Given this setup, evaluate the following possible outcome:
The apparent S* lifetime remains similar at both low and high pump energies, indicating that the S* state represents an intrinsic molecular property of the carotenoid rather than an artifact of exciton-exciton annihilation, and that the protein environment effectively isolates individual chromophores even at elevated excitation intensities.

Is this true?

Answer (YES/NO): YES